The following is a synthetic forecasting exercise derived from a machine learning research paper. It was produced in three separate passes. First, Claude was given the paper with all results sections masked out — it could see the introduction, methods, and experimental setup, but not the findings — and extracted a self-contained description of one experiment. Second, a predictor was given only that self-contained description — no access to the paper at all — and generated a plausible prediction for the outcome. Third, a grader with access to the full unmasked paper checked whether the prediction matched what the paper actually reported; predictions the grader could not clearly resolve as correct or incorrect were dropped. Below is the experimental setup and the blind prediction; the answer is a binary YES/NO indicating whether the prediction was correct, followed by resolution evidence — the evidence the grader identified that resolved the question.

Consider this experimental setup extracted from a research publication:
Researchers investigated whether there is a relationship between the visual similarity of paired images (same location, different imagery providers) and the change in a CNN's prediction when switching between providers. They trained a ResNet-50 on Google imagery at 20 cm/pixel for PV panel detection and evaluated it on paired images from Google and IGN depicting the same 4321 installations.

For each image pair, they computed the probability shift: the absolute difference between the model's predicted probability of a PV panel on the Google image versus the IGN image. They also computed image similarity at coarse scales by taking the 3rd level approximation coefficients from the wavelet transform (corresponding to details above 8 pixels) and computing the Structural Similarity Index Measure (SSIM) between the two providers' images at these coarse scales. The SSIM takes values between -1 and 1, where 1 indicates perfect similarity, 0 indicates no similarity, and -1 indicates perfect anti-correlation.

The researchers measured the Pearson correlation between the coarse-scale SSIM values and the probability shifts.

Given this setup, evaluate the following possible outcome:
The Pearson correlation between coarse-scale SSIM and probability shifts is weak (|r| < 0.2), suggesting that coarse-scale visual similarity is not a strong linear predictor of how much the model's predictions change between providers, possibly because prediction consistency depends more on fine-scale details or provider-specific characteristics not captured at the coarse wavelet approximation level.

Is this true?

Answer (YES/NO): NO